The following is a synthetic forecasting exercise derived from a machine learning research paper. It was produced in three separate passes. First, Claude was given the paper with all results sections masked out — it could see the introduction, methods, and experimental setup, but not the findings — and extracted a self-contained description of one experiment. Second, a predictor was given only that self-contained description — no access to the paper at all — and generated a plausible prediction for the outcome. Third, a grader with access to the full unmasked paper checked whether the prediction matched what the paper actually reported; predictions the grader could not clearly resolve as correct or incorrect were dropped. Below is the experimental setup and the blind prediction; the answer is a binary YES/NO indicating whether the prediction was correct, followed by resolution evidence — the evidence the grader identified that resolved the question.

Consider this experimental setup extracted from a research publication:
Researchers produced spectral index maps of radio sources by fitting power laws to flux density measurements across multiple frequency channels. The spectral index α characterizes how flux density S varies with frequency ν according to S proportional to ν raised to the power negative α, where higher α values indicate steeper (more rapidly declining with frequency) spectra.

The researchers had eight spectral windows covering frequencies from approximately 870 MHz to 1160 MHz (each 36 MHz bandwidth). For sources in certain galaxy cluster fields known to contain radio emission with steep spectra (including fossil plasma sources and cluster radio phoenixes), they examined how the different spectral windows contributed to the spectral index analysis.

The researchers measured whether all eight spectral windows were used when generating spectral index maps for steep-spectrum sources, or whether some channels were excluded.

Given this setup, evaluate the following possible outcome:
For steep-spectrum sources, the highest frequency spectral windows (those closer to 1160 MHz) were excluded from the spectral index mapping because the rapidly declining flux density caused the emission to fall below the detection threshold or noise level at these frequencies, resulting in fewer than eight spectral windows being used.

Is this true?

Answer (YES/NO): YES